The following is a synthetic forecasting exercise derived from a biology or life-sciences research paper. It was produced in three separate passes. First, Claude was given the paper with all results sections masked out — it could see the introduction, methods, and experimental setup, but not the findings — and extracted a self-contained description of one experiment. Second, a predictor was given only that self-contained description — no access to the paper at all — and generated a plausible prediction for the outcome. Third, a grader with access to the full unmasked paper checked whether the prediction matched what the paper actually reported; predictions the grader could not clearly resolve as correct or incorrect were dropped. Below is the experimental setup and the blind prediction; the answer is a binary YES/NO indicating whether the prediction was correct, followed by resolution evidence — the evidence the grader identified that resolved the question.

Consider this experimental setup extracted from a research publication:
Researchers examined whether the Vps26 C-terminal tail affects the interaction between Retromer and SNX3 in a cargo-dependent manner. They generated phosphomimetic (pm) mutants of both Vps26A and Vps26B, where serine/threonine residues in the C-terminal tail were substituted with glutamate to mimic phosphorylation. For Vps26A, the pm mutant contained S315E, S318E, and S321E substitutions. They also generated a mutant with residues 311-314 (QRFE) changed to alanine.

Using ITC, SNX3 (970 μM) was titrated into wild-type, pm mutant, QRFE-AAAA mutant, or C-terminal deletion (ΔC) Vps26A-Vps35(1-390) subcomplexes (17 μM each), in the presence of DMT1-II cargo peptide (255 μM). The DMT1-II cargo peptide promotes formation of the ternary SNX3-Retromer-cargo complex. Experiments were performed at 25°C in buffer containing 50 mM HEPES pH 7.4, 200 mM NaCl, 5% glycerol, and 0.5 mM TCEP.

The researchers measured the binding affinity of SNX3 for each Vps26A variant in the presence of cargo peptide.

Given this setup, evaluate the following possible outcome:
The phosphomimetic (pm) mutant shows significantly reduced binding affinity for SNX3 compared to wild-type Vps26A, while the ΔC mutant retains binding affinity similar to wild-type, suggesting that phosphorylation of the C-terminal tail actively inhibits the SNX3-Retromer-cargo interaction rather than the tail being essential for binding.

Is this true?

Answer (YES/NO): NO